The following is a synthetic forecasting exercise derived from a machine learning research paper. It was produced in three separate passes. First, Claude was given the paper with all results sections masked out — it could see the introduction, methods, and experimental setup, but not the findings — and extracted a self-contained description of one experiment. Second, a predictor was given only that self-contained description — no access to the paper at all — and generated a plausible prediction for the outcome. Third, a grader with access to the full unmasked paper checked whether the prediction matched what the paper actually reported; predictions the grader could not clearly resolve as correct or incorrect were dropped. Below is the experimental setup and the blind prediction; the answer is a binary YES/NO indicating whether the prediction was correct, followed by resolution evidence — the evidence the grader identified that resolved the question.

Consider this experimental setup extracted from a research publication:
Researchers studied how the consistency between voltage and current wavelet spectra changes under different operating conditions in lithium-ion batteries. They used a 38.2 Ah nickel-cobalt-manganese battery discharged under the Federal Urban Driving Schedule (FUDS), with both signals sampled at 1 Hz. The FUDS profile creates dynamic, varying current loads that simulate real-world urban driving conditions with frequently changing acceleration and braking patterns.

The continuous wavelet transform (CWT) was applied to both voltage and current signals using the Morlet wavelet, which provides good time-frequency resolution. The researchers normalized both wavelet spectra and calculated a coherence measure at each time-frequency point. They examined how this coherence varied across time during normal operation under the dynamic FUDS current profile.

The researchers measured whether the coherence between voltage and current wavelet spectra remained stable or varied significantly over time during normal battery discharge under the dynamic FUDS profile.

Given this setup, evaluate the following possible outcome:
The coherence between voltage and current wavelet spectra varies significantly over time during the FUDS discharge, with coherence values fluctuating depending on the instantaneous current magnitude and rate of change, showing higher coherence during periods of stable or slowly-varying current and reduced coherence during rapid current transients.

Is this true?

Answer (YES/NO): NO